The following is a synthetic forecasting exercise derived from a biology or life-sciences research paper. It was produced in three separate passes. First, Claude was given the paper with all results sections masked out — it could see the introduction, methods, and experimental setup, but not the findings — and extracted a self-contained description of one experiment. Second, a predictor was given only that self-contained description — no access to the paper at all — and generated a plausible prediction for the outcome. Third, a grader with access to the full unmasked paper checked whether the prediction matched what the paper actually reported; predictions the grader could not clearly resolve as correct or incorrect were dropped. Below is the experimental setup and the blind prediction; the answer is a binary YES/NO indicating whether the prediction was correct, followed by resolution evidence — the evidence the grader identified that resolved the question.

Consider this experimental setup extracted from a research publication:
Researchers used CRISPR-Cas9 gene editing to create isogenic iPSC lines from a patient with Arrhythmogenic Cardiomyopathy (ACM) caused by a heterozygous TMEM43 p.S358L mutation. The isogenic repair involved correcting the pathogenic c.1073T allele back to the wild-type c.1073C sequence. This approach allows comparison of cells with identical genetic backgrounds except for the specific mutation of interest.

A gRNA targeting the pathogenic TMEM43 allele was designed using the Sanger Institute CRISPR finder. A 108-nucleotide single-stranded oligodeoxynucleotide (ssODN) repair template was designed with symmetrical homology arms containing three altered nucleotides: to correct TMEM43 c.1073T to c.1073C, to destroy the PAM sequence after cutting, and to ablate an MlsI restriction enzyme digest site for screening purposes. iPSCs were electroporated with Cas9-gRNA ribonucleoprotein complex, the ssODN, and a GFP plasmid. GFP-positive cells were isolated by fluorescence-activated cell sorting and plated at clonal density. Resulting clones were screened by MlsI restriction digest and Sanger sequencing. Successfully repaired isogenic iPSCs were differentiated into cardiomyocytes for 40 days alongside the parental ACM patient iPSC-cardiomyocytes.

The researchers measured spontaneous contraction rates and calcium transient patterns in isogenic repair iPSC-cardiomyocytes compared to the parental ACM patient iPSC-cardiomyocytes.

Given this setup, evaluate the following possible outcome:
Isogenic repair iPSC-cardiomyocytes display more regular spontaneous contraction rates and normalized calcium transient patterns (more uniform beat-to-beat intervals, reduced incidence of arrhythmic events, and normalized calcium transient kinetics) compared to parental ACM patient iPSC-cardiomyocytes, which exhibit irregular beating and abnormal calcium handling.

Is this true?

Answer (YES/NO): YES